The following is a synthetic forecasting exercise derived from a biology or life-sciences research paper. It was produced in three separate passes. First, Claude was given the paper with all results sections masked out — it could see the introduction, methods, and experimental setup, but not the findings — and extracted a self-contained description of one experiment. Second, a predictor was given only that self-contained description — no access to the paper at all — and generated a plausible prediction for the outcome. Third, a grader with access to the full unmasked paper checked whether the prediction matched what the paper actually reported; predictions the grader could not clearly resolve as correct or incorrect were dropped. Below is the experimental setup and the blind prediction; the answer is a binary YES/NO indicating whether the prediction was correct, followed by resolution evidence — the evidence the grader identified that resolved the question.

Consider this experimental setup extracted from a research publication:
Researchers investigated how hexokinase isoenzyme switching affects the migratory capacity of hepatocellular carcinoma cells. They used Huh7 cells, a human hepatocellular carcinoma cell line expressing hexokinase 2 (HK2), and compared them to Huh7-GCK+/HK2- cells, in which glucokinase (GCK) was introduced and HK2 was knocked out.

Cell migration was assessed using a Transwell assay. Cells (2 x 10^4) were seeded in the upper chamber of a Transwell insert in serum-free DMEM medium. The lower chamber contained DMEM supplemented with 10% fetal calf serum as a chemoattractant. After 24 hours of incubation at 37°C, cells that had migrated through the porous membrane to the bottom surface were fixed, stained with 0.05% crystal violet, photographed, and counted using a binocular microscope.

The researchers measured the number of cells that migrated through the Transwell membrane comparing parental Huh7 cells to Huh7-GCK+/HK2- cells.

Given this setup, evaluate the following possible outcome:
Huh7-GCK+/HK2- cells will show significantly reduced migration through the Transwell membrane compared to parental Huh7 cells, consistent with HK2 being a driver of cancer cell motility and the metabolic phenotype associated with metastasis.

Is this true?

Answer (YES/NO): NO